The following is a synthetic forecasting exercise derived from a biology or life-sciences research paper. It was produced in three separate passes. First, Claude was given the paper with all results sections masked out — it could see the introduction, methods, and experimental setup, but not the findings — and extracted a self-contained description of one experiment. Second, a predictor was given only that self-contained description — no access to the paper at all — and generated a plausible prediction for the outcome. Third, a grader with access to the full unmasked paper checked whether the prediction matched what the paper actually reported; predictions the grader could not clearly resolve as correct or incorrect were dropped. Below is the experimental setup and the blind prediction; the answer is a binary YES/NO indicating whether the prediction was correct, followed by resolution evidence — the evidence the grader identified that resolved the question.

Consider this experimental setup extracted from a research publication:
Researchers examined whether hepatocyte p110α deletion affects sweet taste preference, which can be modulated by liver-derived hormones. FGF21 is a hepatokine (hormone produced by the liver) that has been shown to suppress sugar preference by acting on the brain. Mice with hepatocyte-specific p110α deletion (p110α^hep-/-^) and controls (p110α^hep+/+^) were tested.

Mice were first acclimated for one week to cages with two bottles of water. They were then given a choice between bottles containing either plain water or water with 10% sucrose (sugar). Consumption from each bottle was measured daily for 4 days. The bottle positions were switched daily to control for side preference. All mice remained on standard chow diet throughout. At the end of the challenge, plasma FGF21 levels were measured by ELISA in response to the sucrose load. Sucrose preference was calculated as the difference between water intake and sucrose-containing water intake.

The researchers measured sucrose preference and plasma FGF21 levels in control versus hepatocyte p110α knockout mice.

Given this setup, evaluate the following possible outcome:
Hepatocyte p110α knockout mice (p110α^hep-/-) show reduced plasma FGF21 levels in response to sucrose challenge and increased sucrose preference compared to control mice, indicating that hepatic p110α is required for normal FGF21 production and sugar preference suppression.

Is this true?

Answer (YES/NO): NO